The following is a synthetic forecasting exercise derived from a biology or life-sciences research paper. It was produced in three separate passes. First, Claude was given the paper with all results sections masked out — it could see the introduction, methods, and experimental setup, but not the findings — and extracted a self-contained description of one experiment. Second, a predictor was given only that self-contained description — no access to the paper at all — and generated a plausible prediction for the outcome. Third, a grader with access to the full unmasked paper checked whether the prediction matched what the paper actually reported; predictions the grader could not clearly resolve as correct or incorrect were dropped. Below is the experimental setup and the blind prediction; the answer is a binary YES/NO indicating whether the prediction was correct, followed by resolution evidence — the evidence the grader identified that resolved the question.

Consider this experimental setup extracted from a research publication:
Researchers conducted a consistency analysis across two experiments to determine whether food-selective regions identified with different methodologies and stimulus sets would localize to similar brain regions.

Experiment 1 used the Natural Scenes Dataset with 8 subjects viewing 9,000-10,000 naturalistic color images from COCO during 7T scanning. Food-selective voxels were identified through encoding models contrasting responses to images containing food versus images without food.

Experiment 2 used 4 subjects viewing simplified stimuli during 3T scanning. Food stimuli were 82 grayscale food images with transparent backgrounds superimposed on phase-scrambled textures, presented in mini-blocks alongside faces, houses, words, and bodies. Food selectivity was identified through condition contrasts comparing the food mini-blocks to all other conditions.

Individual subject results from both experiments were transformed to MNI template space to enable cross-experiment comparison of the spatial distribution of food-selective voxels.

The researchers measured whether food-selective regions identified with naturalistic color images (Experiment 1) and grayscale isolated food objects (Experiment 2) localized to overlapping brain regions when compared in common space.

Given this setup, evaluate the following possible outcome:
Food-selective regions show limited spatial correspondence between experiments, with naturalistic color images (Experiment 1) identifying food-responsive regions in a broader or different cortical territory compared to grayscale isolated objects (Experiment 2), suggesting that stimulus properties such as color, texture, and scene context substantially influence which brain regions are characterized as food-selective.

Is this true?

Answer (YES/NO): NO